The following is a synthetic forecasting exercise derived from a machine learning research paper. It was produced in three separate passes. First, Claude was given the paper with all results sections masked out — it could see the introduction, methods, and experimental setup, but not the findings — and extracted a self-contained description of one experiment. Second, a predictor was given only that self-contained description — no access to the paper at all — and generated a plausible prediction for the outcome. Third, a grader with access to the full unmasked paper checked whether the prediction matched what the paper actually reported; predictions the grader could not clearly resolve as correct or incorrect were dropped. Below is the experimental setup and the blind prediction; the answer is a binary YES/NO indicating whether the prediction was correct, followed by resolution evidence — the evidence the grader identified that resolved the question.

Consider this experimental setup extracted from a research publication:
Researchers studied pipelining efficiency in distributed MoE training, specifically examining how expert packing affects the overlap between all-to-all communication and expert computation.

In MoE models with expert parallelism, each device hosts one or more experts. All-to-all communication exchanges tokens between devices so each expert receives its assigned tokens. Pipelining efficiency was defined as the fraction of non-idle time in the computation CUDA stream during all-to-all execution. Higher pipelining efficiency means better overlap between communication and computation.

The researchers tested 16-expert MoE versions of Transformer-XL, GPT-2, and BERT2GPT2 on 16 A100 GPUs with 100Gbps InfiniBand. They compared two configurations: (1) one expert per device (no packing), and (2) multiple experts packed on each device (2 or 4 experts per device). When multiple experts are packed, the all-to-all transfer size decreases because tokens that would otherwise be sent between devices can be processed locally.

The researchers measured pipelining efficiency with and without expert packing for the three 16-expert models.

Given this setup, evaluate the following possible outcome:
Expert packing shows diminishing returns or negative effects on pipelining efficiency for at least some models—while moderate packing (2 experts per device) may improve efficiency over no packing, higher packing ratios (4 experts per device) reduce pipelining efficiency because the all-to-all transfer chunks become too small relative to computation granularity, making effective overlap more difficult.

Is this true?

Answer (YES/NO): NO